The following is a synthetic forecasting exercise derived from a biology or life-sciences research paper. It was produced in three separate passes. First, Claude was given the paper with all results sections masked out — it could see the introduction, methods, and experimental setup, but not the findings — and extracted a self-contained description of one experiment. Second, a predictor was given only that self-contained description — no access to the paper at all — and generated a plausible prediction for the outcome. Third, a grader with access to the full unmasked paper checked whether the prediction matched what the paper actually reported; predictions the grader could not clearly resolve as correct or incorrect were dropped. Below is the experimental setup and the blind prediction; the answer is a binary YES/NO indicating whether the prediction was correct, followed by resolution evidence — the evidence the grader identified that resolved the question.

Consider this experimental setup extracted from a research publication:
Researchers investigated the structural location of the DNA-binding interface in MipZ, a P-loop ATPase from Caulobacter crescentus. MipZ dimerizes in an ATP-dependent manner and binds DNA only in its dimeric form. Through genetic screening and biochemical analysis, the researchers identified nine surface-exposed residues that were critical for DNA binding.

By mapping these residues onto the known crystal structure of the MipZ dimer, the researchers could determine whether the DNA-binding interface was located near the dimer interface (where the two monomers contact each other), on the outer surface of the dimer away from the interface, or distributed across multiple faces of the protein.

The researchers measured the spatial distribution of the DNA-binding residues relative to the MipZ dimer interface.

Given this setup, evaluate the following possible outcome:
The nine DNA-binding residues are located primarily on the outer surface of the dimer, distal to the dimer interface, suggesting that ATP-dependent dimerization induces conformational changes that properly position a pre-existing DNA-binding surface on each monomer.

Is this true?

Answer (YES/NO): NO